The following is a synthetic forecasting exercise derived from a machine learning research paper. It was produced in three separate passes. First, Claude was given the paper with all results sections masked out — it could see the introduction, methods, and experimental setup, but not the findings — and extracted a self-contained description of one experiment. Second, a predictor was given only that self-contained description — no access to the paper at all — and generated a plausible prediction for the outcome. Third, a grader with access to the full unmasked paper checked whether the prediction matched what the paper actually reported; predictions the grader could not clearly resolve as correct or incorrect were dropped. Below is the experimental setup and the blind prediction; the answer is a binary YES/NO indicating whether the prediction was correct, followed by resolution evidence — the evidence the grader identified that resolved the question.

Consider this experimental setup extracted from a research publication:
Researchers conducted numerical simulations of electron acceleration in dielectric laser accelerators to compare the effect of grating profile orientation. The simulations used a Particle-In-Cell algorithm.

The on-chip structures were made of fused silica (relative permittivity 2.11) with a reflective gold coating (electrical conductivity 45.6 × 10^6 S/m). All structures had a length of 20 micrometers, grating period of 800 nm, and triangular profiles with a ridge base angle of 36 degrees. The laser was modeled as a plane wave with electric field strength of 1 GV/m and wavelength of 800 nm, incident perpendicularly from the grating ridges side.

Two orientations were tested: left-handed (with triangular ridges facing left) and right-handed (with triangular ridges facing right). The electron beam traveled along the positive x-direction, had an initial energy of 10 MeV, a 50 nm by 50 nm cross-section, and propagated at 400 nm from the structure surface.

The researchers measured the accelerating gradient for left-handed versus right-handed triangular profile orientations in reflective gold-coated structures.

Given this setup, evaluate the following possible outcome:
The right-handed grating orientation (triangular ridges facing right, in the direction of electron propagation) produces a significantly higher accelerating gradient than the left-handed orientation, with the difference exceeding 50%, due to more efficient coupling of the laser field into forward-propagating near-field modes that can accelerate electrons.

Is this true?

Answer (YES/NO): NO